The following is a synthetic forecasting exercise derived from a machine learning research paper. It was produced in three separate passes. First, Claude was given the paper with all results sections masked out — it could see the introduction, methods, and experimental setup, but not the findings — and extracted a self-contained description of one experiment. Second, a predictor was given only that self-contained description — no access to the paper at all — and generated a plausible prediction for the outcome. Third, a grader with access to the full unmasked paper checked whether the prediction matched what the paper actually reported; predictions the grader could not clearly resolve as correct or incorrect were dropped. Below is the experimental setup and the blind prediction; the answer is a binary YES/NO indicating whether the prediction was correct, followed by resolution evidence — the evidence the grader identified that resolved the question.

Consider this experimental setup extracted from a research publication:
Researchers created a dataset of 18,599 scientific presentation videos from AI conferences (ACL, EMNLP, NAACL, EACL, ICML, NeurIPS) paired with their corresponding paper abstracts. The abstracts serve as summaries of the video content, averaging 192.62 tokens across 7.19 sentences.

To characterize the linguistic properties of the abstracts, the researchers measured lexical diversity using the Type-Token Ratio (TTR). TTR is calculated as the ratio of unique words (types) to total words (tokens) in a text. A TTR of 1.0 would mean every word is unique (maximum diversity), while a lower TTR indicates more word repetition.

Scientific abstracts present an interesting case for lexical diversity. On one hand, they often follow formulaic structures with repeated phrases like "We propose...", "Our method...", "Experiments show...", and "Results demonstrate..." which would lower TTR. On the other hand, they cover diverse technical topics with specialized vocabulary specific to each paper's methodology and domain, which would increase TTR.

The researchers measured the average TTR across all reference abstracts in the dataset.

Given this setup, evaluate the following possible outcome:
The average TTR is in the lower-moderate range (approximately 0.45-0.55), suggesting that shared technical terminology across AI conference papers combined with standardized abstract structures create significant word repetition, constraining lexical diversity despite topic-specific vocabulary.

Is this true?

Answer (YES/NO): NO